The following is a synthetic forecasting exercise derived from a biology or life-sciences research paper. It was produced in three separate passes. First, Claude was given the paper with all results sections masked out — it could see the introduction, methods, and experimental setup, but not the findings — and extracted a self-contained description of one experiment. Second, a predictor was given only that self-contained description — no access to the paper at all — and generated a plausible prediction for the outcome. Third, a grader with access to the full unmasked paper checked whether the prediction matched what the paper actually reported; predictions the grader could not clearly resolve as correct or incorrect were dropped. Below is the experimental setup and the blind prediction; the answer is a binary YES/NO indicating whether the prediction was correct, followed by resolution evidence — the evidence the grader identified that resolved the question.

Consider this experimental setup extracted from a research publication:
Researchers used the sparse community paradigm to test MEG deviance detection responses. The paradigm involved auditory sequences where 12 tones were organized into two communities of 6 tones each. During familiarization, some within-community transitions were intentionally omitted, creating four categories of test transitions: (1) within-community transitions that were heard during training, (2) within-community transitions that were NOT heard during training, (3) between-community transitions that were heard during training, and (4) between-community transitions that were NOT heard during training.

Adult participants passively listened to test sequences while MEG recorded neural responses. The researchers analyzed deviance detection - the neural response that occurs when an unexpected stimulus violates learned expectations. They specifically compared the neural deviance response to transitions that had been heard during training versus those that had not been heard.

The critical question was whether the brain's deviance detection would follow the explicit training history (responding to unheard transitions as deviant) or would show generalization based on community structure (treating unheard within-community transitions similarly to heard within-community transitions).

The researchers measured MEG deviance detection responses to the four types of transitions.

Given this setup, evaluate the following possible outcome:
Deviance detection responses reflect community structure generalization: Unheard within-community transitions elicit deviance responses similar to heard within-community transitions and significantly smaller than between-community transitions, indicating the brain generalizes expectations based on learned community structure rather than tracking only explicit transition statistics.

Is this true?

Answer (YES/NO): YES